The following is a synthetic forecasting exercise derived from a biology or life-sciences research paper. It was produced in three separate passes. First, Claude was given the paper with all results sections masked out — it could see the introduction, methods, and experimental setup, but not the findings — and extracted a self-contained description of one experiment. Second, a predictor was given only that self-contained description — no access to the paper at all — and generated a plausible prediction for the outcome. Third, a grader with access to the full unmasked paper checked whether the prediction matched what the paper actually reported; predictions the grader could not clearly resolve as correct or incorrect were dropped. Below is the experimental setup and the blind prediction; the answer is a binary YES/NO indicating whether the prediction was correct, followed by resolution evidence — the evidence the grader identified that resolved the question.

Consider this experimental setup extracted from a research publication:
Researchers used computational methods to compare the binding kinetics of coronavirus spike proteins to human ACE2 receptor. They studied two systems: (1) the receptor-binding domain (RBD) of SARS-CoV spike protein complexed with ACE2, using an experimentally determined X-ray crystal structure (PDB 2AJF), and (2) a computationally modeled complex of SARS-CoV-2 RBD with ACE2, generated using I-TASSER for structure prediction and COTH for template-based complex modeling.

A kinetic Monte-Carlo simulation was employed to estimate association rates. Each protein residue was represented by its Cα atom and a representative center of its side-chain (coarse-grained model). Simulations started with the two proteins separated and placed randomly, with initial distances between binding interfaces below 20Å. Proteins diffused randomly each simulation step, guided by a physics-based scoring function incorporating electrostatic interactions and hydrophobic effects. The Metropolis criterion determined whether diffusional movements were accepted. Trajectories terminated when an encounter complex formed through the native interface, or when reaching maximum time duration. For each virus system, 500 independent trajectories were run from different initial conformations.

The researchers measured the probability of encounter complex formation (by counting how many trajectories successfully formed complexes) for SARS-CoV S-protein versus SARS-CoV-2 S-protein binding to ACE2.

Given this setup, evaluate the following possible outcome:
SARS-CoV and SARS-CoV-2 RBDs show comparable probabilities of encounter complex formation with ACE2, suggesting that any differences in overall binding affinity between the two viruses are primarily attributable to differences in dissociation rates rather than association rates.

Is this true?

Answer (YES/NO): NO